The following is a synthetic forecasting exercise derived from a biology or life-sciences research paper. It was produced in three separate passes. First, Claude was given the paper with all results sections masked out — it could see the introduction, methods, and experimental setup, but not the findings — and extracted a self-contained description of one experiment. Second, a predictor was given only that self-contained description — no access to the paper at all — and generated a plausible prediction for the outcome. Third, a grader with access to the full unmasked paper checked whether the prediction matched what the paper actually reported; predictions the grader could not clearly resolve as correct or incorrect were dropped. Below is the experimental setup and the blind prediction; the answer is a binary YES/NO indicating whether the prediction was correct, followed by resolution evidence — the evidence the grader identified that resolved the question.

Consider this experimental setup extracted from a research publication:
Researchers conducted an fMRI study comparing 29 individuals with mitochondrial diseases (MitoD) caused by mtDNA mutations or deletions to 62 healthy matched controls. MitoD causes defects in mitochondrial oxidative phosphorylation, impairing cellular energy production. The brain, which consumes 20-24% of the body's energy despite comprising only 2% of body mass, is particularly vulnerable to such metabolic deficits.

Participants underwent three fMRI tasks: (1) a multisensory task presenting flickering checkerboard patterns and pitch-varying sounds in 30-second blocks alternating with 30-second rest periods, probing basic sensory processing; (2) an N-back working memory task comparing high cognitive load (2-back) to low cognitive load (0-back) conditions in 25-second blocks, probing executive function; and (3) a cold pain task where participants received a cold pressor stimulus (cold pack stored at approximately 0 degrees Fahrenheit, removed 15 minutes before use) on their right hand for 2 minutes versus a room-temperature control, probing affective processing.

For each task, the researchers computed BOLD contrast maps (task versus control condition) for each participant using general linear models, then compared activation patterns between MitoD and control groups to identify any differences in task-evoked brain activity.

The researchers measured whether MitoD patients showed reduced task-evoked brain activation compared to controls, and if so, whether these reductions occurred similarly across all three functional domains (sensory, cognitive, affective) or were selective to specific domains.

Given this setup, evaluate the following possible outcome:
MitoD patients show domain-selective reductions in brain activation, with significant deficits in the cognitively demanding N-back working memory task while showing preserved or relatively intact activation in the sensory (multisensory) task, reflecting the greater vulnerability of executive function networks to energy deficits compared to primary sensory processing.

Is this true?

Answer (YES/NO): NO